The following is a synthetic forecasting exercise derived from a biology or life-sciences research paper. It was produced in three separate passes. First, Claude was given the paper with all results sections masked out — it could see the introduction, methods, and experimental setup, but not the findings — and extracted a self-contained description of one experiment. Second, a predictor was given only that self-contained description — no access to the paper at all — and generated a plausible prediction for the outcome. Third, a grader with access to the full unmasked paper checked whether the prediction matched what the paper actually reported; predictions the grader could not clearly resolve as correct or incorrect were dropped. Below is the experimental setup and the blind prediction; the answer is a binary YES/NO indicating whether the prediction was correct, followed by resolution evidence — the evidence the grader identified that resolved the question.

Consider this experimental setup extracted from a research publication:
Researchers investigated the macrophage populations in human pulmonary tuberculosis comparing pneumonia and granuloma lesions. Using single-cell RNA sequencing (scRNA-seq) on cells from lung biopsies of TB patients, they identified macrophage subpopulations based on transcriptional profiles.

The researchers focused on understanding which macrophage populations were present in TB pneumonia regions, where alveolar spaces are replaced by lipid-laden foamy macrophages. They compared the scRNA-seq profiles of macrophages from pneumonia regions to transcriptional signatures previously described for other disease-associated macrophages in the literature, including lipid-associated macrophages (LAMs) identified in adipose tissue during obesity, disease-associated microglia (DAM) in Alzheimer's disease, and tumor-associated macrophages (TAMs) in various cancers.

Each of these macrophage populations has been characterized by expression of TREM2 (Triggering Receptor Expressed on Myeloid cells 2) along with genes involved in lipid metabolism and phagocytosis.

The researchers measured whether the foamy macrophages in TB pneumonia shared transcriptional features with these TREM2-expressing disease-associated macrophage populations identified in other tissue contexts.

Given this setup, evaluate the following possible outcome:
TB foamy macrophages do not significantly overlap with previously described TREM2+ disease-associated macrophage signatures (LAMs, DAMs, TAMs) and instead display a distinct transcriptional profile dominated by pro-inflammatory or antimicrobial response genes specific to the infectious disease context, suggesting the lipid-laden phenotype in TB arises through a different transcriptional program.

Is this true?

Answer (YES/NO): NO